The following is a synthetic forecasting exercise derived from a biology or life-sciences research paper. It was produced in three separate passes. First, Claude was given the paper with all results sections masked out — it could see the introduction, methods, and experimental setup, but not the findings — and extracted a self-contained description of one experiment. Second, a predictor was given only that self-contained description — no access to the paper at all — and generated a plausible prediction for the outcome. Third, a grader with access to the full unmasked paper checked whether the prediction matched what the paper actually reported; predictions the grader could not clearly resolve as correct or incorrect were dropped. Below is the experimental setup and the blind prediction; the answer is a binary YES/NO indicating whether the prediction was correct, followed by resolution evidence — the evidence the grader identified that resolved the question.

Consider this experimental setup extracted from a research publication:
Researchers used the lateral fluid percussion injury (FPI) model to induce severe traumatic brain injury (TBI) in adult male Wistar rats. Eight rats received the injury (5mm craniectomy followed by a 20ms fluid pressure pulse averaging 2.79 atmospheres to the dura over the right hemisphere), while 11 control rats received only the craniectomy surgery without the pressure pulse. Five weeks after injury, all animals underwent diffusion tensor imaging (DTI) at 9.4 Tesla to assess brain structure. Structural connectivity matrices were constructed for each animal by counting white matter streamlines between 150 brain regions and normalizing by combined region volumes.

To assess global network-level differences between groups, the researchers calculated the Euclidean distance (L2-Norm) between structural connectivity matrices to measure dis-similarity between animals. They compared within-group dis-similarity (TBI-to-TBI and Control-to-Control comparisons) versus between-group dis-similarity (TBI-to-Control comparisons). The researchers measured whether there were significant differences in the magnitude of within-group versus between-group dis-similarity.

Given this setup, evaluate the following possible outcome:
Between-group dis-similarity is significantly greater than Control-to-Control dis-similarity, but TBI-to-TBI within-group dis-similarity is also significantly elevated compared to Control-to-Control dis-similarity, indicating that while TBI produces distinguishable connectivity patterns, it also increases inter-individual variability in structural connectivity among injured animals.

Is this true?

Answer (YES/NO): NO